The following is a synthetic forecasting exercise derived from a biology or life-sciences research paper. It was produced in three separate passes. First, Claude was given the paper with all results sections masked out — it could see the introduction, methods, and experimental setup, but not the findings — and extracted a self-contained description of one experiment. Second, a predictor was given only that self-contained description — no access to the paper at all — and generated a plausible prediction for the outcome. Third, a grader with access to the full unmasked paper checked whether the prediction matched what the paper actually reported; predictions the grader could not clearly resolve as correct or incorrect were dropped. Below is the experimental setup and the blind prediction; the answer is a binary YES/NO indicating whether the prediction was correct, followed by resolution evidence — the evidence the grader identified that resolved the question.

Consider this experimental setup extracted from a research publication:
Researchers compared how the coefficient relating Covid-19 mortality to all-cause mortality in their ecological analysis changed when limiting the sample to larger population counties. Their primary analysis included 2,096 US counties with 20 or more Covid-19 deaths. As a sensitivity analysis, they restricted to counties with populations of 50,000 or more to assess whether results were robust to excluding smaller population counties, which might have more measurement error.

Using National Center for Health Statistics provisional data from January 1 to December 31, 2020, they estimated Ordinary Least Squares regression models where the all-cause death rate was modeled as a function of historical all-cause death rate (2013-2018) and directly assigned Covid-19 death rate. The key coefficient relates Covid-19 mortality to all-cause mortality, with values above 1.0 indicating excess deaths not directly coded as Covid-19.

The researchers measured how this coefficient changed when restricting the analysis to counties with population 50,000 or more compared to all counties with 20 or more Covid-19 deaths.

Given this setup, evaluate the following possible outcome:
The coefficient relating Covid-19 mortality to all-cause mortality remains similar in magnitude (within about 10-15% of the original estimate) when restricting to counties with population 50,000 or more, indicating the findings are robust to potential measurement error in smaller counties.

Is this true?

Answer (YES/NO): YES